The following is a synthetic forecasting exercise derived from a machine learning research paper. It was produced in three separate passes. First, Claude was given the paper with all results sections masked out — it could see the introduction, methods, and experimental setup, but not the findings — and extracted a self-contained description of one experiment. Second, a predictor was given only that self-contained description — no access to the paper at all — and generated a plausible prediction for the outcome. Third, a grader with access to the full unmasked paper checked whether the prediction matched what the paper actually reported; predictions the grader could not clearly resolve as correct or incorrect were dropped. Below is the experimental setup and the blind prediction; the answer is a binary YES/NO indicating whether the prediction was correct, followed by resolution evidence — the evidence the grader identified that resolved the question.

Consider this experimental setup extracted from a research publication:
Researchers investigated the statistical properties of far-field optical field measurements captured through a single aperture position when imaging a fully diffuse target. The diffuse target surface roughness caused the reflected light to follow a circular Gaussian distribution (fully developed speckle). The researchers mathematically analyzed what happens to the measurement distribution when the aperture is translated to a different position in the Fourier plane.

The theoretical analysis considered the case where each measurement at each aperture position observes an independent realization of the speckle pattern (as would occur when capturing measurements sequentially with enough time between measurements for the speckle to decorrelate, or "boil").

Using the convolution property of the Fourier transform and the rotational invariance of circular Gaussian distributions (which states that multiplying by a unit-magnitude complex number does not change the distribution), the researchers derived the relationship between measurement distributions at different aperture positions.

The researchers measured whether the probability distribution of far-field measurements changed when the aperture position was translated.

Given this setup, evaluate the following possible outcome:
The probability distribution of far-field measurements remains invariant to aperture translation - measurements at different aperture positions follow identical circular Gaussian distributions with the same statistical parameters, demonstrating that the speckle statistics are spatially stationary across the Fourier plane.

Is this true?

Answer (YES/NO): YES